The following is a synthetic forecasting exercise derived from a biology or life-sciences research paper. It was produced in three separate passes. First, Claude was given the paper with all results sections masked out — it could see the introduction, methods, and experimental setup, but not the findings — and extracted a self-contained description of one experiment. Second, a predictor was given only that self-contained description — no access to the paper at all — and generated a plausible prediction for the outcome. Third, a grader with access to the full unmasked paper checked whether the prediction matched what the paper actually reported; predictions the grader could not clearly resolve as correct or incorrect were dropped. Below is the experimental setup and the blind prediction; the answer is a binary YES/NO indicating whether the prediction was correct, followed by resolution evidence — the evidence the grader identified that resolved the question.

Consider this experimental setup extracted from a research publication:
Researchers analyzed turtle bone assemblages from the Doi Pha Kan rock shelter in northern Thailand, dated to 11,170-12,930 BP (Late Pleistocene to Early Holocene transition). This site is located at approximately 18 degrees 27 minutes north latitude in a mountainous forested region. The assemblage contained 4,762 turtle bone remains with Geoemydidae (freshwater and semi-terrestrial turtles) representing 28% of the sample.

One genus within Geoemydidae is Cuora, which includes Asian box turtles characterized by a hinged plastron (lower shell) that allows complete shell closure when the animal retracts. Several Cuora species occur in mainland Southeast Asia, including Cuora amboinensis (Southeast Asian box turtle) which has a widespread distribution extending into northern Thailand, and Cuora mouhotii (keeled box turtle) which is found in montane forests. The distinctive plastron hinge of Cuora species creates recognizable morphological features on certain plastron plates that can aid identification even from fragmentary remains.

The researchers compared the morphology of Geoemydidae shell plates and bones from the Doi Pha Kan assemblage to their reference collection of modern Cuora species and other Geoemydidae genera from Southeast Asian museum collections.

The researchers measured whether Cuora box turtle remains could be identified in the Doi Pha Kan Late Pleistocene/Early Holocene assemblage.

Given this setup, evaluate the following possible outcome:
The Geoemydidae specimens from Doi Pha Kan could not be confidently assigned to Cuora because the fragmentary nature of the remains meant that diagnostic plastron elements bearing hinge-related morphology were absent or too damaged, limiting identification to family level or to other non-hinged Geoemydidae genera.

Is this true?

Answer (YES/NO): NO